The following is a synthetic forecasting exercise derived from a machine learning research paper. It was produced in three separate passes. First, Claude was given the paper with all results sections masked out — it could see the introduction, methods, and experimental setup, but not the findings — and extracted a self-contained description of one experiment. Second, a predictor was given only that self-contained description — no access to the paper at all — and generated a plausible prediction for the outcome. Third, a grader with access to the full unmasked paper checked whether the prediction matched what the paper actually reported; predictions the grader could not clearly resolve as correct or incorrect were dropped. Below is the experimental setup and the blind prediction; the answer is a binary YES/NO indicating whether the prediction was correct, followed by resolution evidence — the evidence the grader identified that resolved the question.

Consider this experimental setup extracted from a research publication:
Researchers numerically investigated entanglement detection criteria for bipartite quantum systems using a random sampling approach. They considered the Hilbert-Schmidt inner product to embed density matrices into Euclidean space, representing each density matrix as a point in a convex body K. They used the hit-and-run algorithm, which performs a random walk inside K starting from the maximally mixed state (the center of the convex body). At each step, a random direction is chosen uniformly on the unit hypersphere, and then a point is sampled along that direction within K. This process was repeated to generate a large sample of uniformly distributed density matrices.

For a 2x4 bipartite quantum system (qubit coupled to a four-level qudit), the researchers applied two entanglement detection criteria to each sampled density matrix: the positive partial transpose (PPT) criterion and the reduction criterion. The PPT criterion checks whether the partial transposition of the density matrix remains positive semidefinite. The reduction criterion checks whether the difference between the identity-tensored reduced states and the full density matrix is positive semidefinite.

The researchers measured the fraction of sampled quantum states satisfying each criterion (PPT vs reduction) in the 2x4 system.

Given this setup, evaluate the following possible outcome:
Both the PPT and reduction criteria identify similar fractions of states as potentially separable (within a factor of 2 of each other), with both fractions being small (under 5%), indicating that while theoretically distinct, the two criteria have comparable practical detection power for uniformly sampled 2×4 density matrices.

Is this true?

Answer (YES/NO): NO